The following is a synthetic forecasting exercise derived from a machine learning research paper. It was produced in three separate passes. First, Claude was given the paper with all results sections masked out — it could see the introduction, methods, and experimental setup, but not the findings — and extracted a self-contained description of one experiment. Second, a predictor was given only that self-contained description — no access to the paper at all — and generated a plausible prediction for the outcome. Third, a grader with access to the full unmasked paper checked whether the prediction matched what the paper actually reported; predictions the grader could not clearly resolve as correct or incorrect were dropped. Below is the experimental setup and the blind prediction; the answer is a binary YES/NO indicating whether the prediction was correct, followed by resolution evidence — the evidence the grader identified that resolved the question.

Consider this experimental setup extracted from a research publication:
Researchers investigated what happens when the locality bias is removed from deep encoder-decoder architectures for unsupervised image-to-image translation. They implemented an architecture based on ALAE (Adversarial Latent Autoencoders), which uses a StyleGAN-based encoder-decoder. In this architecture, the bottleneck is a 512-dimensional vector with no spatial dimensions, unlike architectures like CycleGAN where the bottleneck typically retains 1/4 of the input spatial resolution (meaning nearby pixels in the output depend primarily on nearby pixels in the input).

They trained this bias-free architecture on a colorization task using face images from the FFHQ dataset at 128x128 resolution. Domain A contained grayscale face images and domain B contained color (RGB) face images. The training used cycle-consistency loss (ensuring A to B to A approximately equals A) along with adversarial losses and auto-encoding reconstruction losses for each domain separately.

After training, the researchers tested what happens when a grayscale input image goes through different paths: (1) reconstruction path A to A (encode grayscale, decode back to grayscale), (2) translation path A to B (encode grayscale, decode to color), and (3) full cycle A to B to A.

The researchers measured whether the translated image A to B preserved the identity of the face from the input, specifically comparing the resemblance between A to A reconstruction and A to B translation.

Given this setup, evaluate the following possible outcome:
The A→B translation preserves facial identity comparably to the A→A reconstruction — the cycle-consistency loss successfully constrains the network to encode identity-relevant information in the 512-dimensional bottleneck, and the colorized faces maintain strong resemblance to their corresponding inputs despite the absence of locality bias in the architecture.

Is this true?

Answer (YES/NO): NO